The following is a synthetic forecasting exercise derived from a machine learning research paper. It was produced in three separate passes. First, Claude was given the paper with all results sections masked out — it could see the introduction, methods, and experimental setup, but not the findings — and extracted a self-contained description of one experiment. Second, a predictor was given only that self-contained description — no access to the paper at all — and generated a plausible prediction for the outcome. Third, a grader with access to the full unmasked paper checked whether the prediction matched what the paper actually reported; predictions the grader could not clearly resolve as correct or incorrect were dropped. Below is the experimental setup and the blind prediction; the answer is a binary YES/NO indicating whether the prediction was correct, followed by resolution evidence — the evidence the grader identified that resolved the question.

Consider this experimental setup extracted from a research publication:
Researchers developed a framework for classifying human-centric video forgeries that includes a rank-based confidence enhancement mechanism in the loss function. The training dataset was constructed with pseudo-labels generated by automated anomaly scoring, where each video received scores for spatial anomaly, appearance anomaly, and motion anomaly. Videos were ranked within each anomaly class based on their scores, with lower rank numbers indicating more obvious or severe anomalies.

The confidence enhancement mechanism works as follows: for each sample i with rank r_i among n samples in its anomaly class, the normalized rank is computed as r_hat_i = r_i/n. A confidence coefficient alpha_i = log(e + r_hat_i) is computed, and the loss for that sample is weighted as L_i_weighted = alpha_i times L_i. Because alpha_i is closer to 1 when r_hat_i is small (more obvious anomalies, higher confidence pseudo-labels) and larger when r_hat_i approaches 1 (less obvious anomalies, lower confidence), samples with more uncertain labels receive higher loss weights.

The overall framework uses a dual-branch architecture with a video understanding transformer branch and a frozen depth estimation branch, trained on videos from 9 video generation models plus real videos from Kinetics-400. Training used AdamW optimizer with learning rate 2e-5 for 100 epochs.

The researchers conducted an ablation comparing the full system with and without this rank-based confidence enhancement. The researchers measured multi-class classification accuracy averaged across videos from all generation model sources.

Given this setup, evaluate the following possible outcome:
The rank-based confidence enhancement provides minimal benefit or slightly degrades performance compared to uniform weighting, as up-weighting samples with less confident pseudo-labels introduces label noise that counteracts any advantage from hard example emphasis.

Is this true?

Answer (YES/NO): NO